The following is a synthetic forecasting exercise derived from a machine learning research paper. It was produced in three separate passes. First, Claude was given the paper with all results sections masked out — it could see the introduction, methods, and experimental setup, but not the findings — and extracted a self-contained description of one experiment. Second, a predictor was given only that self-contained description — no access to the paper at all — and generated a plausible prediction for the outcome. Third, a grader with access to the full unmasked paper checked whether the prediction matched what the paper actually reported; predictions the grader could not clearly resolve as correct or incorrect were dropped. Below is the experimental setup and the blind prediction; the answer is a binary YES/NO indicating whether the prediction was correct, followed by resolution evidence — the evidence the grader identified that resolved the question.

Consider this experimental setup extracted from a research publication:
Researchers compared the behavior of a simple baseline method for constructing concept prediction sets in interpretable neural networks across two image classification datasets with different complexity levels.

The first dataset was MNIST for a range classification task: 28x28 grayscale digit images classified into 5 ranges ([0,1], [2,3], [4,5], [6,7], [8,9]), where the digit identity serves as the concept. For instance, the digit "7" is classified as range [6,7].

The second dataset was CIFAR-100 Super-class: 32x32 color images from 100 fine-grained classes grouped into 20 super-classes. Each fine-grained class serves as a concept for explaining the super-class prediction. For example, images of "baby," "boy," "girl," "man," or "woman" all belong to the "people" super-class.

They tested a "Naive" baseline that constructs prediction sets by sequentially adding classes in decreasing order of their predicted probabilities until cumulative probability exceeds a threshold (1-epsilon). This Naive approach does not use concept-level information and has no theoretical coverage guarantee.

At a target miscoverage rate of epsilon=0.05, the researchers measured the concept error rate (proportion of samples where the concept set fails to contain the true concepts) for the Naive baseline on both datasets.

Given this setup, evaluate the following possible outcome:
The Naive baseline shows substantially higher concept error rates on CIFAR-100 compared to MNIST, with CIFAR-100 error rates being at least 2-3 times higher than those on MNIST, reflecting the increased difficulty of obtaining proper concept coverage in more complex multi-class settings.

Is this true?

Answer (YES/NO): YES